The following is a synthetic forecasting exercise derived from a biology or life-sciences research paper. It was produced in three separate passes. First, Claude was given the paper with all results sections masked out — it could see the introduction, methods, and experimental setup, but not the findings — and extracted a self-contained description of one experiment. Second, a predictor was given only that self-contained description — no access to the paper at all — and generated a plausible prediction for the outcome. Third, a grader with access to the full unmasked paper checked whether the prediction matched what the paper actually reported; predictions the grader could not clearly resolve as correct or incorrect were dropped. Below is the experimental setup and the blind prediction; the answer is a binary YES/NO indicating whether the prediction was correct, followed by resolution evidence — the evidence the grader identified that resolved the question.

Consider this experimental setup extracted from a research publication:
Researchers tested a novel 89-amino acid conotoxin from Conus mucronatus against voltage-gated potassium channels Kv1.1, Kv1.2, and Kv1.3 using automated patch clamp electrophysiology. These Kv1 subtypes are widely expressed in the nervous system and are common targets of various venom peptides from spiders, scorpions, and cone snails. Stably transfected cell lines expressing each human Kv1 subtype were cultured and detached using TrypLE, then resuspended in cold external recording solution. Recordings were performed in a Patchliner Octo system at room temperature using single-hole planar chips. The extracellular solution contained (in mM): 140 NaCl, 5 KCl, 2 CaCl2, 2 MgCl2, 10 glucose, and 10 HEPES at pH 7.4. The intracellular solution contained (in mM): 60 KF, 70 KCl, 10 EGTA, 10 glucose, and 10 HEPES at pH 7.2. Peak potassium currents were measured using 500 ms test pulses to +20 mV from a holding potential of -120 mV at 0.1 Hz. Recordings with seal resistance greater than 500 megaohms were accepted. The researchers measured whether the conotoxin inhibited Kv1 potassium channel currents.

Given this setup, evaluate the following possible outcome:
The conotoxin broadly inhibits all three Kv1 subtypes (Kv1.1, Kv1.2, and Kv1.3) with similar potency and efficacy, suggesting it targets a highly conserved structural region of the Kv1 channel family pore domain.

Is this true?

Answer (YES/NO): NO